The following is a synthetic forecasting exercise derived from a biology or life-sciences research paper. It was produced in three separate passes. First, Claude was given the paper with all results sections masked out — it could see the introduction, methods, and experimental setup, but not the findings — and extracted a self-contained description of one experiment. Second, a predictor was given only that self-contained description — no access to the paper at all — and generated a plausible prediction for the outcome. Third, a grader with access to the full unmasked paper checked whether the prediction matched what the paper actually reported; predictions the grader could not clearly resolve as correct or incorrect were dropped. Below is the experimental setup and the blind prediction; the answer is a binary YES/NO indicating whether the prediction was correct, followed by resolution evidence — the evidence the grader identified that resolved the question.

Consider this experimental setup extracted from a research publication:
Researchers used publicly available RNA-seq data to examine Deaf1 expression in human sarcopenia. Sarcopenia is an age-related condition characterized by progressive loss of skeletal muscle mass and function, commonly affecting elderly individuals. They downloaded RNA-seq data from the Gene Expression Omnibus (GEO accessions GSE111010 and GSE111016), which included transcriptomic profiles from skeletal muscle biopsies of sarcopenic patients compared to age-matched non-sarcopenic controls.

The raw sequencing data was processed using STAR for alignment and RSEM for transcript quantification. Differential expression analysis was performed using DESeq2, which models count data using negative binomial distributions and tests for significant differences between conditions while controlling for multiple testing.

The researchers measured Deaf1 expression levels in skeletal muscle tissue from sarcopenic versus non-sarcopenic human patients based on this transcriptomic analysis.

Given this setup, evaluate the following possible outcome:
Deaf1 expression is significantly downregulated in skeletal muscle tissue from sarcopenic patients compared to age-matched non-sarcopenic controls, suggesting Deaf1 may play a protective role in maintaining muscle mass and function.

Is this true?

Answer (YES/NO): NO